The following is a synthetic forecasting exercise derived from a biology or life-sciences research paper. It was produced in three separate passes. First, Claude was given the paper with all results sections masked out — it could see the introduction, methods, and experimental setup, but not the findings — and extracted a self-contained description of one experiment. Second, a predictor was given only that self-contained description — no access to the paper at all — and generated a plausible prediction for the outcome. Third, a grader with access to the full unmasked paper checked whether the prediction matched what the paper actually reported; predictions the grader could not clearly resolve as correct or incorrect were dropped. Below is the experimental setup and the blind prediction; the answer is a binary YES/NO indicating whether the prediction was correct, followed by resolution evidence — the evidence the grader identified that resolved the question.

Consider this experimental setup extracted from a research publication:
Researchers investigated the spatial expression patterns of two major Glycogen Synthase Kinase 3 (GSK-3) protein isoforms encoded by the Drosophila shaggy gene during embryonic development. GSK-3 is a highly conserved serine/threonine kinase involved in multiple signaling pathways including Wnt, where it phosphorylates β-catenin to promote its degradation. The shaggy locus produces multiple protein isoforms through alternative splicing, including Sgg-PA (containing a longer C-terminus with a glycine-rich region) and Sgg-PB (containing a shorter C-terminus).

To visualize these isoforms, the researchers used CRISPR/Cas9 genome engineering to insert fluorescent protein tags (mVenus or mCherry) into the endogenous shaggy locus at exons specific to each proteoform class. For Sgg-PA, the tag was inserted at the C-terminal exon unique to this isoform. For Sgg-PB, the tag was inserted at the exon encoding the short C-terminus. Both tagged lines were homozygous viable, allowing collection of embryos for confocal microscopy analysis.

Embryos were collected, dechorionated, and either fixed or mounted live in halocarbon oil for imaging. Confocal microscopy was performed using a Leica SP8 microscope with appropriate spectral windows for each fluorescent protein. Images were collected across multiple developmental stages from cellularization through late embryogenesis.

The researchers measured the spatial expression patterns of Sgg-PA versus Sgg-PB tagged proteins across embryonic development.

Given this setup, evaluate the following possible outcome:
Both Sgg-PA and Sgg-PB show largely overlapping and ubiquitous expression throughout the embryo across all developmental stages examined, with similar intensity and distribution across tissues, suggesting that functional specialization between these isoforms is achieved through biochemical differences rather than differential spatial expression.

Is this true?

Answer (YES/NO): NO